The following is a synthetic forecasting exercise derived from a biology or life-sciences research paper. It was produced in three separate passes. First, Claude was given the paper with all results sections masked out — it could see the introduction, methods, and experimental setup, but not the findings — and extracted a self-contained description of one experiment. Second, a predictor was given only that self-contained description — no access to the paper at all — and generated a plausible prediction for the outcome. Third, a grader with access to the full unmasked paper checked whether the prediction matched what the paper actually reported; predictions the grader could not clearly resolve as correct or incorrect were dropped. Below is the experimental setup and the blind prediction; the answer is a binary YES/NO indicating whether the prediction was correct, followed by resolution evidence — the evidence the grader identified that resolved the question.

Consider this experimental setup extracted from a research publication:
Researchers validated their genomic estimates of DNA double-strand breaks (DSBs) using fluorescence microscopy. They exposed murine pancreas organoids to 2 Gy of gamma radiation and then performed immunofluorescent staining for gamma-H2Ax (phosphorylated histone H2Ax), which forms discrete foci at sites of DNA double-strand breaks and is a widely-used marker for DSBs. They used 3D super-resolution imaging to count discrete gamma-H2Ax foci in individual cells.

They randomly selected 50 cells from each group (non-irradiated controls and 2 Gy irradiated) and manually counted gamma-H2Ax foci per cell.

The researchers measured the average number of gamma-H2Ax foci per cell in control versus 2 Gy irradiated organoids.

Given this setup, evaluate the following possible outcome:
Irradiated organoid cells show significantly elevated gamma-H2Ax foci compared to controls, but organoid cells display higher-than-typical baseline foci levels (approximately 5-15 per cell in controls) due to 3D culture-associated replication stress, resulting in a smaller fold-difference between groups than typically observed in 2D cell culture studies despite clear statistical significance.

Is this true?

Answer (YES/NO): NO